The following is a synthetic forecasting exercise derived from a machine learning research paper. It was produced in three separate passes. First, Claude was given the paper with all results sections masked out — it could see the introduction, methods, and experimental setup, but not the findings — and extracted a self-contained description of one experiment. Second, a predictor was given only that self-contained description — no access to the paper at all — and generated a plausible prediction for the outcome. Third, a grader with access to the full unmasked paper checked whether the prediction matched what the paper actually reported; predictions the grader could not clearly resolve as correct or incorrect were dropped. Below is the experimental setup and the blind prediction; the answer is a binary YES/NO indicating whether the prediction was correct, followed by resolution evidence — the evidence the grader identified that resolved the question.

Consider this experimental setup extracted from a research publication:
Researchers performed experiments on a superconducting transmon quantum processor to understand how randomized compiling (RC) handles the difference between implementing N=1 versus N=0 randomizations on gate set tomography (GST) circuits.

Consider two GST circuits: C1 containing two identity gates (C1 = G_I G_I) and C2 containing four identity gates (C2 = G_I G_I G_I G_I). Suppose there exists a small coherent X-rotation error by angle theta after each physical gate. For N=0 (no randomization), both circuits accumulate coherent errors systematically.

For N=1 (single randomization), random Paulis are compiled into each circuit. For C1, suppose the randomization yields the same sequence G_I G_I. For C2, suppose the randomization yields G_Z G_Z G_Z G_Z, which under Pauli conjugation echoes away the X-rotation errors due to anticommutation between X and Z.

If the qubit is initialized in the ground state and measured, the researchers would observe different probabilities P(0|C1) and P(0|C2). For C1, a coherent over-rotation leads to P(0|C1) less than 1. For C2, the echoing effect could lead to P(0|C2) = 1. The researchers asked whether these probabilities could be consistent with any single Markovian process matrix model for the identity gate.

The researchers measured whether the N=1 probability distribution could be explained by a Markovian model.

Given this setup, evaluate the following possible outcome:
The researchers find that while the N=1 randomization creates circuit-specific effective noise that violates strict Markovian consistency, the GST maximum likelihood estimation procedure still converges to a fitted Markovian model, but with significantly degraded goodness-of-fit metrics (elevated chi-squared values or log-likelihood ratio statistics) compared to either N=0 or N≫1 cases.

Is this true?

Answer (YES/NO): YES